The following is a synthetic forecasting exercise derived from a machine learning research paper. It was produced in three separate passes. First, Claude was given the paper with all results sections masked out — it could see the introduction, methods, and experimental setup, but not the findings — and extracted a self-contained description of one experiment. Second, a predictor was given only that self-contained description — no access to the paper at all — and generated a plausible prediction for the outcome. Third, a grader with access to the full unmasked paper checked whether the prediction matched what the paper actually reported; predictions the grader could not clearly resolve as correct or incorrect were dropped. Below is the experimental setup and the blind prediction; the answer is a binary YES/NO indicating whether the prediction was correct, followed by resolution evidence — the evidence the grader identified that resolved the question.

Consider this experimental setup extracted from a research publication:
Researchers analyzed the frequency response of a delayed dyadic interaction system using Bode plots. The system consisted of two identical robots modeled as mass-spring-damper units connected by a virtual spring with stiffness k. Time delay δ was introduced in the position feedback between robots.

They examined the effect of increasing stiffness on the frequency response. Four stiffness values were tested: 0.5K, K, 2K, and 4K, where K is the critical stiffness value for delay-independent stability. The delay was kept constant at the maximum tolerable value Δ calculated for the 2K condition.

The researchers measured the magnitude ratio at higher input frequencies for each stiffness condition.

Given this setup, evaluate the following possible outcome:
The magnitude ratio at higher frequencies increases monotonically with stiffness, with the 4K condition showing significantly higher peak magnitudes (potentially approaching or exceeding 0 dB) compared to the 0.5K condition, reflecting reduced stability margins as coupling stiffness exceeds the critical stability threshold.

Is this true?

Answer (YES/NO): YES